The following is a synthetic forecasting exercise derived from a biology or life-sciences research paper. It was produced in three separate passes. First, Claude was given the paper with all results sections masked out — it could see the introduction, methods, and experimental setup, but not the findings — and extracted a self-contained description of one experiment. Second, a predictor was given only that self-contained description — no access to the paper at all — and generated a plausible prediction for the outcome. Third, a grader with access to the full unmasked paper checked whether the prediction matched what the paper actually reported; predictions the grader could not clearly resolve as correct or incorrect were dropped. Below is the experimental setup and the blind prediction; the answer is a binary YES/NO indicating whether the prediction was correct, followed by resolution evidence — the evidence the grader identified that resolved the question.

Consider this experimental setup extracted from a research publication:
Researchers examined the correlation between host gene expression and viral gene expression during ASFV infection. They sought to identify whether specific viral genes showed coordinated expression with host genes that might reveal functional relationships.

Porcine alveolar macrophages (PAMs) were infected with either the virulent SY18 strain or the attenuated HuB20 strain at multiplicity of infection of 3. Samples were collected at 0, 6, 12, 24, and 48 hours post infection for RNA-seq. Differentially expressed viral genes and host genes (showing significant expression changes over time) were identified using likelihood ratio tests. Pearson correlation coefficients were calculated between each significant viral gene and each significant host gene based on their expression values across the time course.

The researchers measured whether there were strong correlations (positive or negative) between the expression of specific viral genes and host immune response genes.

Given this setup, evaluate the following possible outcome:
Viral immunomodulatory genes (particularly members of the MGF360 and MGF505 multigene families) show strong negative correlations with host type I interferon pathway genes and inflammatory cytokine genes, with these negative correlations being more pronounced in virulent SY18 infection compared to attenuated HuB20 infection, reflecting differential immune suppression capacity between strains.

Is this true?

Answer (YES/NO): NO